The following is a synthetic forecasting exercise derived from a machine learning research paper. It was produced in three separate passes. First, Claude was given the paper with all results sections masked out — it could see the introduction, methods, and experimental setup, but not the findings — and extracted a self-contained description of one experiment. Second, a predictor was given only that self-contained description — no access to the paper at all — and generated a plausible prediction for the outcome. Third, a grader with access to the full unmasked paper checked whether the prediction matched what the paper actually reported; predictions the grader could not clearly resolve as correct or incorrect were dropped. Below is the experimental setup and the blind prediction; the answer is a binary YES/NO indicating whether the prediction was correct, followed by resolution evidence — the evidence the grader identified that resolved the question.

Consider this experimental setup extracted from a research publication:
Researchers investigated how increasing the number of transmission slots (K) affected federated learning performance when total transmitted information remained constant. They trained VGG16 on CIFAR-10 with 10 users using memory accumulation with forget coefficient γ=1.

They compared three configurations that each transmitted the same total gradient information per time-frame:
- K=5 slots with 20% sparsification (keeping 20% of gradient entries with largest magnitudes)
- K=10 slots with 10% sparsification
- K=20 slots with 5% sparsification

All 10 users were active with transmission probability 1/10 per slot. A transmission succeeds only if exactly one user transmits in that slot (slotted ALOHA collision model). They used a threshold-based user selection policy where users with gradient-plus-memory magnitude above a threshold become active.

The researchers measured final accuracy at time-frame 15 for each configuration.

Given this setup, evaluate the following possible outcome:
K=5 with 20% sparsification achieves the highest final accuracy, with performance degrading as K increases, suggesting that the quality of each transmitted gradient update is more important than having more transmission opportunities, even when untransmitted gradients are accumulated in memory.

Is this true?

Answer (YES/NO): YES